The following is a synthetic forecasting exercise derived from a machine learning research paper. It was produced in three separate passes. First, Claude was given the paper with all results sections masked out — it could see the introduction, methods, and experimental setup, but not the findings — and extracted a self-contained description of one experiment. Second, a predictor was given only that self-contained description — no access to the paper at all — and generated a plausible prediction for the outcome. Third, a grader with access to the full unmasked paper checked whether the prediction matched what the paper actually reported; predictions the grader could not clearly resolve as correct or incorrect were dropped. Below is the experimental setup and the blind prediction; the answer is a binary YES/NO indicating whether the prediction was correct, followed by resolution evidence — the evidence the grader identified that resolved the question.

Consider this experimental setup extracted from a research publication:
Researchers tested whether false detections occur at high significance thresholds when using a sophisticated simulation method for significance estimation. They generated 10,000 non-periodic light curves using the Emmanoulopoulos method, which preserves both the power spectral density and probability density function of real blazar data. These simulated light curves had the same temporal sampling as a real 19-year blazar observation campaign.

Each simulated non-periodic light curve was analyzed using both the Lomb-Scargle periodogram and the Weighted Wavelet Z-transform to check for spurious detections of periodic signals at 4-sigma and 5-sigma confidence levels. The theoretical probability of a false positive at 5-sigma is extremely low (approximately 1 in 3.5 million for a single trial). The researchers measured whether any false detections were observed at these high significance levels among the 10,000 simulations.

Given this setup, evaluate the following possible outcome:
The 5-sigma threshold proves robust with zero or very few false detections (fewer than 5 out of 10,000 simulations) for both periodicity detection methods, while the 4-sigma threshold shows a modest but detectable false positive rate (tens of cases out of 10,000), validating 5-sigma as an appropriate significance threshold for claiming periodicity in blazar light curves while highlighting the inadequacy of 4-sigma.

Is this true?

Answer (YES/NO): NO